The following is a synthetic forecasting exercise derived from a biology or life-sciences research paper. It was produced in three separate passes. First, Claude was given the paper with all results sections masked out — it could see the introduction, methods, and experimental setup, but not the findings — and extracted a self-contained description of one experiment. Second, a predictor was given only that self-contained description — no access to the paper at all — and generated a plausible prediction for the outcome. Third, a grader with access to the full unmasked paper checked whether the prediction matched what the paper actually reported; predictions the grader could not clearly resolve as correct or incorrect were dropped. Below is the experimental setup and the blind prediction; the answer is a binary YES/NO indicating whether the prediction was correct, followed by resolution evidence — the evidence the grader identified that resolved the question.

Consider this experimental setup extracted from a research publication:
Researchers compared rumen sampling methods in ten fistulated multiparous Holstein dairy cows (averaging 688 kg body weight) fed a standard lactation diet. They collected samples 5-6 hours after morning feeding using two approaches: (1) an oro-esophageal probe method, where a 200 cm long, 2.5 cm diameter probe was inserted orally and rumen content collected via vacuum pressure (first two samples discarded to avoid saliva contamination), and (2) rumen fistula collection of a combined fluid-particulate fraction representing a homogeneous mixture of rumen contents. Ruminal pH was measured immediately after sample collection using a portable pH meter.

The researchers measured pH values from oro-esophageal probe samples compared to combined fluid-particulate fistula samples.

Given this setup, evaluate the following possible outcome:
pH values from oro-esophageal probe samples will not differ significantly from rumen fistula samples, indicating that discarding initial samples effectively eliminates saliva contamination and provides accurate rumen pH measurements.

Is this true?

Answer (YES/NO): NO